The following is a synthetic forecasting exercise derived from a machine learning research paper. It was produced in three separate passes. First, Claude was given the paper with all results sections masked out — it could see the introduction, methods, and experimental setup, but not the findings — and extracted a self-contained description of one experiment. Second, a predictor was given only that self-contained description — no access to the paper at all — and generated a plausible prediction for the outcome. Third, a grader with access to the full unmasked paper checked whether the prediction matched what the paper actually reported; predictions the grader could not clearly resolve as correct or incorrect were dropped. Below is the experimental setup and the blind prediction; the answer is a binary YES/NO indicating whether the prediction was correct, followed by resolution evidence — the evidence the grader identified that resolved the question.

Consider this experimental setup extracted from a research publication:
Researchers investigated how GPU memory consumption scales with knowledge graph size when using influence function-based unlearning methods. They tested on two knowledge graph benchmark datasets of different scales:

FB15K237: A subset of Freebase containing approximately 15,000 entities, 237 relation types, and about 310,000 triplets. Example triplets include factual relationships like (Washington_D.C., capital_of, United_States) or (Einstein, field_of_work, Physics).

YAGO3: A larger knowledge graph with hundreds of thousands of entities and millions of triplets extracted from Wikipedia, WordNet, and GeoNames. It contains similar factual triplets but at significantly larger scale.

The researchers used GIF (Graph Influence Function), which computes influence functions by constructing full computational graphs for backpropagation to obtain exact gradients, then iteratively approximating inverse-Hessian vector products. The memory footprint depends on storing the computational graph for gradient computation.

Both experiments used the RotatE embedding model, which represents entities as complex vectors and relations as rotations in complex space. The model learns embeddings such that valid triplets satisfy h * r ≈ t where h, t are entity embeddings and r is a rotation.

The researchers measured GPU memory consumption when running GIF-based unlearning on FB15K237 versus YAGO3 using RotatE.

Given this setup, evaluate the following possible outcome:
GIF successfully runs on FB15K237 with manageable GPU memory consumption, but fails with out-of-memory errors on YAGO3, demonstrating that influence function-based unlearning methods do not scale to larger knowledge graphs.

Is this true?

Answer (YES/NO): NO